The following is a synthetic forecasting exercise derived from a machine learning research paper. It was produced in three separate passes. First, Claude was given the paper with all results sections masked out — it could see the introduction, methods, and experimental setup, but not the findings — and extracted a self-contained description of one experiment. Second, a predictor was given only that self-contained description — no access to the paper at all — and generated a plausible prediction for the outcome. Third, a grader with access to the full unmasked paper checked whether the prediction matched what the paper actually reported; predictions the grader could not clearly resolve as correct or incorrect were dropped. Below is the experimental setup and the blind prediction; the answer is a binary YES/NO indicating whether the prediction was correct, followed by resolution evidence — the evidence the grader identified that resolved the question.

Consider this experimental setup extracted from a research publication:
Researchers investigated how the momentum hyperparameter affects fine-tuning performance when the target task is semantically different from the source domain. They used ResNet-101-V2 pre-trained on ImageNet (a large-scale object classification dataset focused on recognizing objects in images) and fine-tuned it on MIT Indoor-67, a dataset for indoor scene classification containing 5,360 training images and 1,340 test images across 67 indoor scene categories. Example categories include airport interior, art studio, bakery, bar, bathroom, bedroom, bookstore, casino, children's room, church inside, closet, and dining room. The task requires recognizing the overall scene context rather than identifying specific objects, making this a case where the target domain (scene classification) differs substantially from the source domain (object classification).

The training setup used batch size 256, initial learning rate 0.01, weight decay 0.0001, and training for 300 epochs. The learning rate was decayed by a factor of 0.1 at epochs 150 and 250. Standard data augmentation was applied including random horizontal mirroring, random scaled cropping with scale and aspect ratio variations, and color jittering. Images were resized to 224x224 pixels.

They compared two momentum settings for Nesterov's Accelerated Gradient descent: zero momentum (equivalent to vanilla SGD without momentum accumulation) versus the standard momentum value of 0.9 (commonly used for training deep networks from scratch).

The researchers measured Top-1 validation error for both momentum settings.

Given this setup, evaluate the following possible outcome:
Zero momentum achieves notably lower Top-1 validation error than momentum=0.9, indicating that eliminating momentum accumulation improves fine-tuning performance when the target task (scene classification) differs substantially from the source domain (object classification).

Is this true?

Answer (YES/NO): YES